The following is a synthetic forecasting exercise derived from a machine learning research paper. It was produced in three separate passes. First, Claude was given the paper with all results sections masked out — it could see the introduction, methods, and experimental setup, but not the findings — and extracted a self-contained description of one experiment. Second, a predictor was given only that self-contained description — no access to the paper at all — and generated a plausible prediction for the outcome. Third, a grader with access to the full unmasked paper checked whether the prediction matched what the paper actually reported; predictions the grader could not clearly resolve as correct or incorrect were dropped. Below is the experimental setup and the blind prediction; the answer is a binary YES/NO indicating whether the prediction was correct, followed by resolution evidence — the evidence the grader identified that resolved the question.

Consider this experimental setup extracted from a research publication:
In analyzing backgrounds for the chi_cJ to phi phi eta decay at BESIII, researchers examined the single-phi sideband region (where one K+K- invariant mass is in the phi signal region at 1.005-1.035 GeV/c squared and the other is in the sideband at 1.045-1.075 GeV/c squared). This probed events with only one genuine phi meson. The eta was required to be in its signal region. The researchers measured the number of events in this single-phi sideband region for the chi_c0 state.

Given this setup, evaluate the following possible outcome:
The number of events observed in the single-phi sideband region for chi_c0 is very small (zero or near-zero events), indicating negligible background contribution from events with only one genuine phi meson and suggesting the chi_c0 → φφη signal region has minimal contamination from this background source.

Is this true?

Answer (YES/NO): NO